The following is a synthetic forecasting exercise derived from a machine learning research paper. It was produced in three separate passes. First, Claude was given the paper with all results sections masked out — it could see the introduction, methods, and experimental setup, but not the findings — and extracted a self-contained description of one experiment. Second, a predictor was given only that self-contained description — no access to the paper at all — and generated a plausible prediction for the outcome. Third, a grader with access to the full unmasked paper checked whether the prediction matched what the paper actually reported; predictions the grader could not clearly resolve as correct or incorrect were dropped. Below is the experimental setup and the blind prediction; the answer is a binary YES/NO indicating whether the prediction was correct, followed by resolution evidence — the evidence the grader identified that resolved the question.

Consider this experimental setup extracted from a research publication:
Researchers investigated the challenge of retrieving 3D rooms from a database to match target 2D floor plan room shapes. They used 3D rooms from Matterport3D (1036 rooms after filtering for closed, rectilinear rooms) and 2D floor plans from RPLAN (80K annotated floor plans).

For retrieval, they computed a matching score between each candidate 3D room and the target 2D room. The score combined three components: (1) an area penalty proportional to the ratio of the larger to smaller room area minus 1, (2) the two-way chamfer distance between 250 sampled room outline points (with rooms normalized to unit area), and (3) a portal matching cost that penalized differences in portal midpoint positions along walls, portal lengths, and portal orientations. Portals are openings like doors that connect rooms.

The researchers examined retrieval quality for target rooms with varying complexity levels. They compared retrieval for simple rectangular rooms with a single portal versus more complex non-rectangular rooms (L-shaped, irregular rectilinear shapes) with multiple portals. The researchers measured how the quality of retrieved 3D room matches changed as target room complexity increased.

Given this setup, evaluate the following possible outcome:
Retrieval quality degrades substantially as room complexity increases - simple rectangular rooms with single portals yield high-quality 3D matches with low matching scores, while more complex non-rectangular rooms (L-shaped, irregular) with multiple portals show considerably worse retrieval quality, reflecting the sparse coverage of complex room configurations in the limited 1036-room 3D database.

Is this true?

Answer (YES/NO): YES